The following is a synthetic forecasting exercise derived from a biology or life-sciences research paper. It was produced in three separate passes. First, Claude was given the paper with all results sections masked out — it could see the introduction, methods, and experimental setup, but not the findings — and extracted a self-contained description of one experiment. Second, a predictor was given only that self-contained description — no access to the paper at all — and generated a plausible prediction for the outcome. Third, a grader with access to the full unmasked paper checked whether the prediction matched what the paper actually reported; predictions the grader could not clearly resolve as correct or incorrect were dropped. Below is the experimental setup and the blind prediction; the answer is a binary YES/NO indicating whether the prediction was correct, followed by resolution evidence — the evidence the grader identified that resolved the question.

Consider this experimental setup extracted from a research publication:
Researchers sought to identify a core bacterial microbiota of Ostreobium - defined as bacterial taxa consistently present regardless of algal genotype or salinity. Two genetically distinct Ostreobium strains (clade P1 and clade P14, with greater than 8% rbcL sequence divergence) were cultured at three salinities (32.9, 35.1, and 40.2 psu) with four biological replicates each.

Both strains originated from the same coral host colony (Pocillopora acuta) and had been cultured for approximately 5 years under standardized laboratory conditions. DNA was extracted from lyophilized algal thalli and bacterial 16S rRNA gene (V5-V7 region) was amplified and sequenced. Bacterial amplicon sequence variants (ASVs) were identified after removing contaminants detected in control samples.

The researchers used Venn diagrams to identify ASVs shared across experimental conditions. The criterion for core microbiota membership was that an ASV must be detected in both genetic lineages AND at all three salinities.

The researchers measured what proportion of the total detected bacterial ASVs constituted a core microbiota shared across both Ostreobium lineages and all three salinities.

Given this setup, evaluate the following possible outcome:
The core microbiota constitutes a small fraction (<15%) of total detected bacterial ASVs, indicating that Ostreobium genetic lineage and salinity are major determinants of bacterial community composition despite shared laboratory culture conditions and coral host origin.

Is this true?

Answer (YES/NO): YES